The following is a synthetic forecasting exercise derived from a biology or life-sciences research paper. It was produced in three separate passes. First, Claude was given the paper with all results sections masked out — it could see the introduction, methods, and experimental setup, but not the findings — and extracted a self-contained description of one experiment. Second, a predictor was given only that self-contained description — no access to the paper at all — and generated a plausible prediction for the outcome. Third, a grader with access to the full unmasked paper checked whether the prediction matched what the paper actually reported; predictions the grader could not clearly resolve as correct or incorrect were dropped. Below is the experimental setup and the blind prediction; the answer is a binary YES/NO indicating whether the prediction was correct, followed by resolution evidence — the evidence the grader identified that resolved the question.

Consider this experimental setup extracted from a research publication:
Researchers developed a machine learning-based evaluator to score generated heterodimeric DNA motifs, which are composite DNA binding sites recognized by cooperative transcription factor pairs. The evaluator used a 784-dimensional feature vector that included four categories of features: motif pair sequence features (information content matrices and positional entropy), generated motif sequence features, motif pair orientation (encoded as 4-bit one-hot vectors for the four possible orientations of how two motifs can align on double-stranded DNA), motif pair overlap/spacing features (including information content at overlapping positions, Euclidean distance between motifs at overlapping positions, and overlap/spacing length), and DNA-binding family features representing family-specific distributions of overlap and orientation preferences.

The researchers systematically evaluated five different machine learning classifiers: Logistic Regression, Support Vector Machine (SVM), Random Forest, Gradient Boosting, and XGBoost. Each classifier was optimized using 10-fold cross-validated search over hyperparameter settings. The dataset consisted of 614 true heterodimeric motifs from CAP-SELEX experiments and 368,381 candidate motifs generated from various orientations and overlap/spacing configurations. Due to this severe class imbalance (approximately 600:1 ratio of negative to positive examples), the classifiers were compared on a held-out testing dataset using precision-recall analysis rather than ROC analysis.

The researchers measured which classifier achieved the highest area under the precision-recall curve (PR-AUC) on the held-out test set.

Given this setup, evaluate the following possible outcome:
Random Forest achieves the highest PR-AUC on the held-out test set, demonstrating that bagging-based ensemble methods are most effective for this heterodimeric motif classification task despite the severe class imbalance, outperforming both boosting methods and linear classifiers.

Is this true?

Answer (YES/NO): NO